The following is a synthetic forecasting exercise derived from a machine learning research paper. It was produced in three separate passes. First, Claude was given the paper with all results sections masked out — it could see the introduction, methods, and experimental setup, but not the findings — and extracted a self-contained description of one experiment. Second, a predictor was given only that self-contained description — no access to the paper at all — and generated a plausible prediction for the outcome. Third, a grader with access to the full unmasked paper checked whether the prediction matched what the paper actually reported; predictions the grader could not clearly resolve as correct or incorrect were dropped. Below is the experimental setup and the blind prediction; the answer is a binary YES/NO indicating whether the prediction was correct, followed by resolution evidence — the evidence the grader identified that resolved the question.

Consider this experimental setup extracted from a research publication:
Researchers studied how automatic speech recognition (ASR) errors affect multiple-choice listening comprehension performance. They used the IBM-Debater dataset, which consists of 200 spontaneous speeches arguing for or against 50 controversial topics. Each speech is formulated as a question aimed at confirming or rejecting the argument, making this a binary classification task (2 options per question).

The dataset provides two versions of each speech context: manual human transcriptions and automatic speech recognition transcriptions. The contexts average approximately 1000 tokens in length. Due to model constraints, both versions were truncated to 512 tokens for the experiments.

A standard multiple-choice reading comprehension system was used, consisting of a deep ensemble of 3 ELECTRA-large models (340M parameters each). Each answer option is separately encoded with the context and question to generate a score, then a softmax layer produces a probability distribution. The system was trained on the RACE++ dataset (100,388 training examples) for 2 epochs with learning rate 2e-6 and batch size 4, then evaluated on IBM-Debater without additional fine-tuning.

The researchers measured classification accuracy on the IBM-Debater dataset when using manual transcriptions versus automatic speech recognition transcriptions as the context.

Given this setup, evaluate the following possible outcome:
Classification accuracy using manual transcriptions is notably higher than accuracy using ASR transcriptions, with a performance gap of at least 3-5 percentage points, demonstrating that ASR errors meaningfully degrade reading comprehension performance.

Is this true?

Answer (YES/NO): NO